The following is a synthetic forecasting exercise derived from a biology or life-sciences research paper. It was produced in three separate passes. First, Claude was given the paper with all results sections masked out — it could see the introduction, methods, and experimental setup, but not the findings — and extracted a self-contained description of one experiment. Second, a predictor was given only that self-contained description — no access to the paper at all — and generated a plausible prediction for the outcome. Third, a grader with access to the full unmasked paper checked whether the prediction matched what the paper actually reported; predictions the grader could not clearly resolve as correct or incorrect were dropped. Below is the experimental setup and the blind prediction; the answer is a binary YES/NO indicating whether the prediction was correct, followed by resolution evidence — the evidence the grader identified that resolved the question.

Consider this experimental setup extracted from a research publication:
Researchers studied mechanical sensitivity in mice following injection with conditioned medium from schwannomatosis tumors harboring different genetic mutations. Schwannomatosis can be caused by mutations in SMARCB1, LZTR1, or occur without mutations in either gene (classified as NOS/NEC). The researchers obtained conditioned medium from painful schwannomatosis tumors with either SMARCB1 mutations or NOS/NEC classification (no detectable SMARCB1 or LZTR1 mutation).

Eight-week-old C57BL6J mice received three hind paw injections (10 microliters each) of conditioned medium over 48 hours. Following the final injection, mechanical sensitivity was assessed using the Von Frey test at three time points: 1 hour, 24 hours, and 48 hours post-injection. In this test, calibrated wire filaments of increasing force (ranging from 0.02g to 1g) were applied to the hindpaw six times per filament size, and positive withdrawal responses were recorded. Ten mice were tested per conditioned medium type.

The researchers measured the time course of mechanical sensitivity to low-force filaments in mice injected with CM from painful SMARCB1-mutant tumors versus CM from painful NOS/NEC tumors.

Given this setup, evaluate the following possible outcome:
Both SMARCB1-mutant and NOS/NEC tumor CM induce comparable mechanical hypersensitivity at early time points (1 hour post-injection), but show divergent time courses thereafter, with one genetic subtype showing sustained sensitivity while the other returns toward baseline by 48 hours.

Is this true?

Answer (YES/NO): NO